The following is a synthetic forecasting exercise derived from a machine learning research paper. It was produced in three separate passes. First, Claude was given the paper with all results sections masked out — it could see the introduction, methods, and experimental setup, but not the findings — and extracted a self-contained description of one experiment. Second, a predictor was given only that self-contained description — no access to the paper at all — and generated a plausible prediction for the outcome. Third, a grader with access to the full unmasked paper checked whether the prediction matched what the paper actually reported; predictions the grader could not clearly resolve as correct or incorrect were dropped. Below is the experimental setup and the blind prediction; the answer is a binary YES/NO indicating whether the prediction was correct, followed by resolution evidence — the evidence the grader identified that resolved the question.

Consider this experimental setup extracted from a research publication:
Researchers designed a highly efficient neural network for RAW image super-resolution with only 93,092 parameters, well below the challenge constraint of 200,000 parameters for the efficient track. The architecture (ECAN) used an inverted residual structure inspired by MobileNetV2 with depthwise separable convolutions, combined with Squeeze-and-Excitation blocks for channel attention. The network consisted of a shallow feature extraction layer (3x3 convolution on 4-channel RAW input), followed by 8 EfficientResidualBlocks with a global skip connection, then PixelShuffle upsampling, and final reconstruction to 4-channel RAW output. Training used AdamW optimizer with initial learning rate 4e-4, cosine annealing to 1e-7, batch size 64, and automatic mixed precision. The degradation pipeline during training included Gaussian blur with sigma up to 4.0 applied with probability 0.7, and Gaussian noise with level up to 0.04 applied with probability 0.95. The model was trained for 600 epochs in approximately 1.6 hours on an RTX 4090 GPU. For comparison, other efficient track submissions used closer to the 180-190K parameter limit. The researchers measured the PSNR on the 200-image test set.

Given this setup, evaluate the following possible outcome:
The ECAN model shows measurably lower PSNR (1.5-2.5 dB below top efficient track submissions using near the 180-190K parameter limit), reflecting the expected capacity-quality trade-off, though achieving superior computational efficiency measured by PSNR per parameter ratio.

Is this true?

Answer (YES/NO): NO